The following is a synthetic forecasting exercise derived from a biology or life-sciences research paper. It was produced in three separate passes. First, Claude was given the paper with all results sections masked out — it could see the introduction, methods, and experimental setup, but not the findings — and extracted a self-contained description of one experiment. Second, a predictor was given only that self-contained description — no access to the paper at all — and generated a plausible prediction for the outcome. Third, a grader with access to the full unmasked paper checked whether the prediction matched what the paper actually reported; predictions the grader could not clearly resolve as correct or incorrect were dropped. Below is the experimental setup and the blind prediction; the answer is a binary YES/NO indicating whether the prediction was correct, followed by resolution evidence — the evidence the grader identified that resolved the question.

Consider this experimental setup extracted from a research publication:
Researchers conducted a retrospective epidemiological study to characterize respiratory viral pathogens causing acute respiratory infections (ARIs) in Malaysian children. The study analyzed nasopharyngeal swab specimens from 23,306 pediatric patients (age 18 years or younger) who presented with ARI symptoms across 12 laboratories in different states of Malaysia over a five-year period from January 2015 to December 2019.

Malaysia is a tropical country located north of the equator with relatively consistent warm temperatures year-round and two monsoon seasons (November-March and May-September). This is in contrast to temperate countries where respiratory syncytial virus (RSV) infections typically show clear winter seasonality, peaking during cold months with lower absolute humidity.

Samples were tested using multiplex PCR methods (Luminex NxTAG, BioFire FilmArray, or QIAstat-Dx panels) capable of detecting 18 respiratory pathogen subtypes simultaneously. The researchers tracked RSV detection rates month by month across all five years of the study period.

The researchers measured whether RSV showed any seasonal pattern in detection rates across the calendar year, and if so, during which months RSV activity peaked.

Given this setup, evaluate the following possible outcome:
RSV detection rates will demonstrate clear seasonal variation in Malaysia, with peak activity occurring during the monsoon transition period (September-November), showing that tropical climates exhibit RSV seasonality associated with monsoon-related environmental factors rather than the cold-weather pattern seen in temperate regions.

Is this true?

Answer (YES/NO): NO